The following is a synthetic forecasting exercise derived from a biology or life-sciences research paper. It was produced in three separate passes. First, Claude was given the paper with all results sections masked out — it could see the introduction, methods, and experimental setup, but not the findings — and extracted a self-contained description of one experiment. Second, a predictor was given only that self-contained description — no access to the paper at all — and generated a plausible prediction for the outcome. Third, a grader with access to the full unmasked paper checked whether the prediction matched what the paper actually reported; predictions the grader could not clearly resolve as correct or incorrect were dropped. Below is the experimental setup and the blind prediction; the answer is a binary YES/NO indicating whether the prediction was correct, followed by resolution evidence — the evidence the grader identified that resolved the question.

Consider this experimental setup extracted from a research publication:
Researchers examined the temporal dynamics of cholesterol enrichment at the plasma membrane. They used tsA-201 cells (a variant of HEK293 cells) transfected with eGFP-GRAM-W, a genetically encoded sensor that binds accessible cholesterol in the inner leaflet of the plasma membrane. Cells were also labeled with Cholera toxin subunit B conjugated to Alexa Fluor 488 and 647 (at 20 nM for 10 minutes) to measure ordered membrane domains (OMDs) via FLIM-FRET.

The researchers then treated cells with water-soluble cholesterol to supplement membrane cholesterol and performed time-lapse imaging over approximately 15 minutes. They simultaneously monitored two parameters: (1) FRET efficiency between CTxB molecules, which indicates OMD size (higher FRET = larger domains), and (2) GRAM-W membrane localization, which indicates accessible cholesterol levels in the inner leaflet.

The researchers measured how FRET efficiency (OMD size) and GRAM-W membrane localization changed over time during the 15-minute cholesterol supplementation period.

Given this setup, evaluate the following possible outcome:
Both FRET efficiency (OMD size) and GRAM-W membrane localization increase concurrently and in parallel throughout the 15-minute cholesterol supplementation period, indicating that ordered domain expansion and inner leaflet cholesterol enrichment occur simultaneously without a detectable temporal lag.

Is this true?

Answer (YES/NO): NO